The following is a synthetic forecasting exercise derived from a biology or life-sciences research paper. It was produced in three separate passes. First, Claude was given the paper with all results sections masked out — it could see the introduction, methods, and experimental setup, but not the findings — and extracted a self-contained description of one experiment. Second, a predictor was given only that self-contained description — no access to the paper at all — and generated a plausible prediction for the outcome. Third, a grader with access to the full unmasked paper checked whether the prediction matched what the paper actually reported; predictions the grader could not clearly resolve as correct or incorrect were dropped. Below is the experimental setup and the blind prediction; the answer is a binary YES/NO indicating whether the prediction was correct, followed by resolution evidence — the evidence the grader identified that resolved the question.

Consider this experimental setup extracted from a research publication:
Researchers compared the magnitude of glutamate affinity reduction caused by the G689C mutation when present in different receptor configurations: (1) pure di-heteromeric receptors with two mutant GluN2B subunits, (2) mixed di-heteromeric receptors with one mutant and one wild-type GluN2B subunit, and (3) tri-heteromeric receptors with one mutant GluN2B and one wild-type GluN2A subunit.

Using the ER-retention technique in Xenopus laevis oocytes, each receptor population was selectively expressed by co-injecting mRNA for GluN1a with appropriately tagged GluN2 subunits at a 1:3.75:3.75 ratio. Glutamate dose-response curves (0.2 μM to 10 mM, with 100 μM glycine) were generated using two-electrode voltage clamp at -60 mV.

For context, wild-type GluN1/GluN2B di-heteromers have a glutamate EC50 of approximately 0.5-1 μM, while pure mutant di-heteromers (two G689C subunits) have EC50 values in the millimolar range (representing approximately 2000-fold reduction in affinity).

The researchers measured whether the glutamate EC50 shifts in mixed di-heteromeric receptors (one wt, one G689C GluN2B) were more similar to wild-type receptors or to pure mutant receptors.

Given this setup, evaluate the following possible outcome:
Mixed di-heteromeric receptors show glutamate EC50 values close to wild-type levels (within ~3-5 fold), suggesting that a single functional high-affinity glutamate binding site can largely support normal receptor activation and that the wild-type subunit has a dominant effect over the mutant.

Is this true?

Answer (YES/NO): NO